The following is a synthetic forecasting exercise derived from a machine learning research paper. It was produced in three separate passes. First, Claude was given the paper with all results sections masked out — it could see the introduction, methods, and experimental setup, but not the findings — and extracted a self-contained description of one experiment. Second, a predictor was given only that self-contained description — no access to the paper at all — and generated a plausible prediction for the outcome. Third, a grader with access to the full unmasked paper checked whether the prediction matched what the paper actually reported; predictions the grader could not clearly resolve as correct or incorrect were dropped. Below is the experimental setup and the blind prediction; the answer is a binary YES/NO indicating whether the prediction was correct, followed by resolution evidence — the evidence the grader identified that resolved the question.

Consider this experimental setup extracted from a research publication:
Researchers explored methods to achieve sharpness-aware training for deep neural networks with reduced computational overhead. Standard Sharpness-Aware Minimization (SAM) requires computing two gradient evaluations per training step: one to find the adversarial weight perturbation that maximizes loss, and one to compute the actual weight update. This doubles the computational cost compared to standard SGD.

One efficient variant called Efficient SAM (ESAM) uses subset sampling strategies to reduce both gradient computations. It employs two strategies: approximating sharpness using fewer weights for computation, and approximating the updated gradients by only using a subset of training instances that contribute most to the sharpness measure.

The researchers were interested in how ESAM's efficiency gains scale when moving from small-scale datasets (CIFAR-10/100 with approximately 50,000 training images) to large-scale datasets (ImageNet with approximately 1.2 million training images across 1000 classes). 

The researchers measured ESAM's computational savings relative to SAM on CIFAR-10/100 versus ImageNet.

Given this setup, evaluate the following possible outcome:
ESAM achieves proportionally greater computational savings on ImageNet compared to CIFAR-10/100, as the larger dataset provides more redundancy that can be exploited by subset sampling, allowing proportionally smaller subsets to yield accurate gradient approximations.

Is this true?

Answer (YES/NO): NO